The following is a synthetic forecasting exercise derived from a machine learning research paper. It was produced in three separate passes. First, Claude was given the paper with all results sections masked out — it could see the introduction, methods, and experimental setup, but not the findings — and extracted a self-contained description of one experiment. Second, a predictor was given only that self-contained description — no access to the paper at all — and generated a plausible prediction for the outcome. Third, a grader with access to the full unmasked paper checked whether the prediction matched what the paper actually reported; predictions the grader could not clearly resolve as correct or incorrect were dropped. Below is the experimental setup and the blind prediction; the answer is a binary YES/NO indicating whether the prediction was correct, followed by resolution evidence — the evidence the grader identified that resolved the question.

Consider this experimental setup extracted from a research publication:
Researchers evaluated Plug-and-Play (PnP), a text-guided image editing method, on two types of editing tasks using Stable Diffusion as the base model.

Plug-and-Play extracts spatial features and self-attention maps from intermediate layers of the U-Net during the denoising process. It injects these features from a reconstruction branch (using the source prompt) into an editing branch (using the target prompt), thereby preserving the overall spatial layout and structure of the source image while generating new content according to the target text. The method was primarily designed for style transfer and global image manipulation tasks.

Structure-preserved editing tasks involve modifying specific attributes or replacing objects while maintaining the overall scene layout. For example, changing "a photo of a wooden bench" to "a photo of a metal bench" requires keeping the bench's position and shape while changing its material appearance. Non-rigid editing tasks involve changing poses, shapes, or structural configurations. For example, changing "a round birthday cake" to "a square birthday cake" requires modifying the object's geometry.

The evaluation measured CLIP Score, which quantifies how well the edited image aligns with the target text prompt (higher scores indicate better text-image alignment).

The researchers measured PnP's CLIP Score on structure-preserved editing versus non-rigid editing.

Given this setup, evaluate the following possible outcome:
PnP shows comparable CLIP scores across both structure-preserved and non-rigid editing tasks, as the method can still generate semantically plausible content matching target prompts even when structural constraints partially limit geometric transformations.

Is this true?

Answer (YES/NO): NO